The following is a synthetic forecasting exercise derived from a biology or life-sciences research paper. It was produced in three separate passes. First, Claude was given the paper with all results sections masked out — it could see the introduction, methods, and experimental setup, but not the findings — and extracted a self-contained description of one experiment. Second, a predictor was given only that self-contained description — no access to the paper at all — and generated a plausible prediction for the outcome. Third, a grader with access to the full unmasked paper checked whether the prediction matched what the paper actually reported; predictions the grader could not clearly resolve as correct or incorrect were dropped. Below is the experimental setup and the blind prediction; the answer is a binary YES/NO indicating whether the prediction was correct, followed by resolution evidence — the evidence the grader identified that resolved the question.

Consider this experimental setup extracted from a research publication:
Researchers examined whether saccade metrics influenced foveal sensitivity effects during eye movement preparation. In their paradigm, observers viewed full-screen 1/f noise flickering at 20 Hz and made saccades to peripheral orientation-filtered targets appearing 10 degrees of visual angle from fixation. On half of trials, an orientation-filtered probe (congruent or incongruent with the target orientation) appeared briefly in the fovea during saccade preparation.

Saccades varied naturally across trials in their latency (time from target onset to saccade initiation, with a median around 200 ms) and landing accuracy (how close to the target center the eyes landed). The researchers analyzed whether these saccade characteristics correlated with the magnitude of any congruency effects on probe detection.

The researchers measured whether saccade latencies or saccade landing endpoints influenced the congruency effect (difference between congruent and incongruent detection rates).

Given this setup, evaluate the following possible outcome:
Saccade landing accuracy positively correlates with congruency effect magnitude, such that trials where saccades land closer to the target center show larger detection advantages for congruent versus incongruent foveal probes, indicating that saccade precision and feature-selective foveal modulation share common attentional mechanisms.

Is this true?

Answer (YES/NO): NO